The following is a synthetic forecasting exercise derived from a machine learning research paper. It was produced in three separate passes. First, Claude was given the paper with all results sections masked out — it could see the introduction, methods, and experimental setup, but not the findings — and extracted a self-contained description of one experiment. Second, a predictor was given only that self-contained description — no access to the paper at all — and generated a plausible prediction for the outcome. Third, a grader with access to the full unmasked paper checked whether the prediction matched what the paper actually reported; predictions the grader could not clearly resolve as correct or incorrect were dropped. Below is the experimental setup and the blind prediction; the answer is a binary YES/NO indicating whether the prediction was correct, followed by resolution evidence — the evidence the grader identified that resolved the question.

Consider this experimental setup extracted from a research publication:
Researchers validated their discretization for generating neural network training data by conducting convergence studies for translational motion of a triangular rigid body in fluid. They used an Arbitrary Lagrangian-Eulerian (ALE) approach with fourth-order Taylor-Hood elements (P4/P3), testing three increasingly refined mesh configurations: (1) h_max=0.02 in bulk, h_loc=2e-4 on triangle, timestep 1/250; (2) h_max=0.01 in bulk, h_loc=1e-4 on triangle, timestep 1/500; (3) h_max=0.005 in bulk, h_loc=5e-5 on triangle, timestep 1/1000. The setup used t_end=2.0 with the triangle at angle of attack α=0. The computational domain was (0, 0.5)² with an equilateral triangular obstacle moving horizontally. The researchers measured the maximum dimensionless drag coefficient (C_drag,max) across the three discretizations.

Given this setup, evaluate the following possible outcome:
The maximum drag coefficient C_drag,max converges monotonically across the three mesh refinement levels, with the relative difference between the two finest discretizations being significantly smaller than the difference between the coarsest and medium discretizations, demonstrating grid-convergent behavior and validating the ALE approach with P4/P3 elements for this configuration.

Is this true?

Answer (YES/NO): YES